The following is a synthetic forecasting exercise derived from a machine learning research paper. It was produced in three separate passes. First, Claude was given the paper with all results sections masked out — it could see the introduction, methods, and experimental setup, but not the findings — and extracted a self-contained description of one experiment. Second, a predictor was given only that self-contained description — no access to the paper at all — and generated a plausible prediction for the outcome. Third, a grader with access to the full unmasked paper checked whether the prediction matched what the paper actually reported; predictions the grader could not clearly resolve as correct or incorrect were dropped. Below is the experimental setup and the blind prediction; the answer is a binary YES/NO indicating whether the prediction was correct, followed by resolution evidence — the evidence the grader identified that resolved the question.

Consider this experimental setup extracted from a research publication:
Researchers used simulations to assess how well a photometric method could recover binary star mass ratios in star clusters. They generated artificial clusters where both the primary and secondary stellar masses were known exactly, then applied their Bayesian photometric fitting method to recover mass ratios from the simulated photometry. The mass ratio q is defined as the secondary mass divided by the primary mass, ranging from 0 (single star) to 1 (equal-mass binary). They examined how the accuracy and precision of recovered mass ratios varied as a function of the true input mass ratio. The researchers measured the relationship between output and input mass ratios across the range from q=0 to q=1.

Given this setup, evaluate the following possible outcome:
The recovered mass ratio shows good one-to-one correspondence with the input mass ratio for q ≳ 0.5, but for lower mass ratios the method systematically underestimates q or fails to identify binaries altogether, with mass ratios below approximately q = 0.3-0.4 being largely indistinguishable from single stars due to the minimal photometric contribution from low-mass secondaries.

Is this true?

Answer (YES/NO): YES